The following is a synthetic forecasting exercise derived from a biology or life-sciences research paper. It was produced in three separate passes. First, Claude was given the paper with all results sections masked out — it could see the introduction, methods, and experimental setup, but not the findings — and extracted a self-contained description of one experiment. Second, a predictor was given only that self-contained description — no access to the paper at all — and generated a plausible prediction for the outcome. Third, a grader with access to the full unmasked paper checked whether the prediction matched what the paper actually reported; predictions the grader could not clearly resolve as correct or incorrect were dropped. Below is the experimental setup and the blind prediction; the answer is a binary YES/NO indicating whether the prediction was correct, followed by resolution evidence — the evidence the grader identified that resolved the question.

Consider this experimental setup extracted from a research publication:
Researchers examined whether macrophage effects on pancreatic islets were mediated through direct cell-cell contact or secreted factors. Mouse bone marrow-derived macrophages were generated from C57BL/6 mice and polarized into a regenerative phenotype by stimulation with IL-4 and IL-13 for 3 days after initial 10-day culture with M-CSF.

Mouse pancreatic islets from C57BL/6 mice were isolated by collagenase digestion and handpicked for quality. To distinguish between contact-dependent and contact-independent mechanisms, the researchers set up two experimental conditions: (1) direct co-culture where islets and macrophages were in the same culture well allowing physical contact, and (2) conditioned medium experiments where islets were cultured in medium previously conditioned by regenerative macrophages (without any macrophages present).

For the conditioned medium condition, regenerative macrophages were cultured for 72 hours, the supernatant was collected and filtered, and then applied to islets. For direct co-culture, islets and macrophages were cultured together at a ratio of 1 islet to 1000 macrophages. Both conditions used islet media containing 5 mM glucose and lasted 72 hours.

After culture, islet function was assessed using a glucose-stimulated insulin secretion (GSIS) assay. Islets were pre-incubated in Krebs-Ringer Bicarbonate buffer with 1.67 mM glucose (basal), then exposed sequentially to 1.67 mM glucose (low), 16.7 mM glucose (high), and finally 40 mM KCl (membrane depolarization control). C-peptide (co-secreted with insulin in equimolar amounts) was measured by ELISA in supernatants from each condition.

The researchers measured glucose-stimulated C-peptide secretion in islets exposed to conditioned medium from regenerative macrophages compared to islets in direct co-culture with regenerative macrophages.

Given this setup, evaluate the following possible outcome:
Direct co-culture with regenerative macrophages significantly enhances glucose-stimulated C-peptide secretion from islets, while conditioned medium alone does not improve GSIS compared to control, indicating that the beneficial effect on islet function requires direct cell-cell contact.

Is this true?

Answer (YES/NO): NO